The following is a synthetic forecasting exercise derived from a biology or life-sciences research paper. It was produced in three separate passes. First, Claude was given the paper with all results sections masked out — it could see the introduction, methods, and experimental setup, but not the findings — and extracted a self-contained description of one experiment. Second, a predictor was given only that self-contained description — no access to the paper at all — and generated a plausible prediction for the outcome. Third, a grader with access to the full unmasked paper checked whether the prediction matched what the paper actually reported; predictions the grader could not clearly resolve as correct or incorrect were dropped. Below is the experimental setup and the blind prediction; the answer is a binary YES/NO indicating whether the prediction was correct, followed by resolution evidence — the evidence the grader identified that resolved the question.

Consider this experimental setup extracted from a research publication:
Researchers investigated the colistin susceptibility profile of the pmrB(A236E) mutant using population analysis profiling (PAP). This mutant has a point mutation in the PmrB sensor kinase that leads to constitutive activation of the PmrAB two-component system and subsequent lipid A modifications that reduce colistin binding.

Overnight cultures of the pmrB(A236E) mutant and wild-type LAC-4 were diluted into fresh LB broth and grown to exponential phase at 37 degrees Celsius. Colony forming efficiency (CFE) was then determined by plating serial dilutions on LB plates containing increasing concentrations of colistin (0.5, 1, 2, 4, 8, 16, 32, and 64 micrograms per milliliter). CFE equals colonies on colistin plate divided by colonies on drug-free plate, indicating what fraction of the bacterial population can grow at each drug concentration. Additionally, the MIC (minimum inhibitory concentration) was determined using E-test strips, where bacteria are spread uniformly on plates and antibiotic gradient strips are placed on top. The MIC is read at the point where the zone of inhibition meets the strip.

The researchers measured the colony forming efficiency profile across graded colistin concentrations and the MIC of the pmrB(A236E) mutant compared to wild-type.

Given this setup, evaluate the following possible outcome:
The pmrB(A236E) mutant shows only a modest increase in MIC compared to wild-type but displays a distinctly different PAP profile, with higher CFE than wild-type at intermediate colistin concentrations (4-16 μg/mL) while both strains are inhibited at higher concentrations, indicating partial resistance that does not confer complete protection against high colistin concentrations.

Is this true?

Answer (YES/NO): NO